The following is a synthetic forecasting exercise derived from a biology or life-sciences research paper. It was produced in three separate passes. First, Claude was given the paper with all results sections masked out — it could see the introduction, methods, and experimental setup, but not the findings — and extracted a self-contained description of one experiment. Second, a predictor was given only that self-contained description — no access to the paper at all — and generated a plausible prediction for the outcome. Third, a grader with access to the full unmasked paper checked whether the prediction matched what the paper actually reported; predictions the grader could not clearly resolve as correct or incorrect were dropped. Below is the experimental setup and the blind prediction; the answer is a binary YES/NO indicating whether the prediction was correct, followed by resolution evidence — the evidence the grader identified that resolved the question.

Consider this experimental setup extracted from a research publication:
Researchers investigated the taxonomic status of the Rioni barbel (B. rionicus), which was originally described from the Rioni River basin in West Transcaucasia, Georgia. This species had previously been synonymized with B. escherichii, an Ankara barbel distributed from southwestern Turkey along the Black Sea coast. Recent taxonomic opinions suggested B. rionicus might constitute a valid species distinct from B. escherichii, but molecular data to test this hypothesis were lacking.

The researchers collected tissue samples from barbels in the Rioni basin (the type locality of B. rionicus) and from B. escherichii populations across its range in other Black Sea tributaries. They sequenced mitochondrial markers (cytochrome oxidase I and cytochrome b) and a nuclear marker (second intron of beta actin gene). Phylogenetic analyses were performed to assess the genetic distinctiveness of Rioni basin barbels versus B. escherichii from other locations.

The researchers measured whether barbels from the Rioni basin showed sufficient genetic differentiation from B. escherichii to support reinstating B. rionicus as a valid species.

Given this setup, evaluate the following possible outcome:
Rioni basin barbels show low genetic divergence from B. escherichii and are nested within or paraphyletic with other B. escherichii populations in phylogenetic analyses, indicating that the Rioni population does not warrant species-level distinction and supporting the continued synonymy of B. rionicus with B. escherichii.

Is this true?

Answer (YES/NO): NO